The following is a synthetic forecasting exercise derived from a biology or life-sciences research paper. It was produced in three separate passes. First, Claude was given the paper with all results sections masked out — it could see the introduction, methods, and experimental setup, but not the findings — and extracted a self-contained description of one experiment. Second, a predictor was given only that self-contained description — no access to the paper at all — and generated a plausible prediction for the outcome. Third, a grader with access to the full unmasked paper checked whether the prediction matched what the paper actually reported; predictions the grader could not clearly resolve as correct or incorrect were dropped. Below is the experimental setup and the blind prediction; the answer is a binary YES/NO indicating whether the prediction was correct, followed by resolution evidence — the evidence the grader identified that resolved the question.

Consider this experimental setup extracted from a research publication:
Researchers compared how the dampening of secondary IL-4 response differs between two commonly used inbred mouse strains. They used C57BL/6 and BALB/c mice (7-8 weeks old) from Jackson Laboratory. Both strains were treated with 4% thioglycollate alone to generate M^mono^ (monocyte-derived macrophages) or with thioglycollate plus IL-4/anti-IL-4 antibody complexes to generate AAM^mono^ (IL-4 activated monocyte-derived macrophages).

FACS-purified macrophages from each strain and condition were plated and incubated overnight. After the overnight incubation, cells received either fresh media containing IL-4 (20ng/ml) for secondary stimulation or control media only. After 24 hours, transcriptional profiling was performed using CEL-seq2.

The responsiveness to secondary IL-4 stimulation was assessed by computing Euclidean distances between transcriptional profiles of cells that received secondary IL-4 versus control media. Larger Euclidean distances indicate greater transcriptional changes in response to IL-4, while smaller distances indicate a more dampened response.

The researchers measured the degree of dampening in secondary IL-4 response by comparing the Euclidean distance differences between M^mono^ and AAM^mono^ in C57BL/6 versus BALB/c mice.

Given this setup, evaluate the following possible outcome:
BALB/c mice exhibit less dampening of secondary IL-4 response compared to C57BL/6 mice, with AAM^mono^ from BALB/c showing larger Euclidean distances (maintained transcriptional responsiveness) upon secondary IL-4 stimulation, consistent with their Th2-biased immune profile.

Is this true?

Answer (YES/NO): YES